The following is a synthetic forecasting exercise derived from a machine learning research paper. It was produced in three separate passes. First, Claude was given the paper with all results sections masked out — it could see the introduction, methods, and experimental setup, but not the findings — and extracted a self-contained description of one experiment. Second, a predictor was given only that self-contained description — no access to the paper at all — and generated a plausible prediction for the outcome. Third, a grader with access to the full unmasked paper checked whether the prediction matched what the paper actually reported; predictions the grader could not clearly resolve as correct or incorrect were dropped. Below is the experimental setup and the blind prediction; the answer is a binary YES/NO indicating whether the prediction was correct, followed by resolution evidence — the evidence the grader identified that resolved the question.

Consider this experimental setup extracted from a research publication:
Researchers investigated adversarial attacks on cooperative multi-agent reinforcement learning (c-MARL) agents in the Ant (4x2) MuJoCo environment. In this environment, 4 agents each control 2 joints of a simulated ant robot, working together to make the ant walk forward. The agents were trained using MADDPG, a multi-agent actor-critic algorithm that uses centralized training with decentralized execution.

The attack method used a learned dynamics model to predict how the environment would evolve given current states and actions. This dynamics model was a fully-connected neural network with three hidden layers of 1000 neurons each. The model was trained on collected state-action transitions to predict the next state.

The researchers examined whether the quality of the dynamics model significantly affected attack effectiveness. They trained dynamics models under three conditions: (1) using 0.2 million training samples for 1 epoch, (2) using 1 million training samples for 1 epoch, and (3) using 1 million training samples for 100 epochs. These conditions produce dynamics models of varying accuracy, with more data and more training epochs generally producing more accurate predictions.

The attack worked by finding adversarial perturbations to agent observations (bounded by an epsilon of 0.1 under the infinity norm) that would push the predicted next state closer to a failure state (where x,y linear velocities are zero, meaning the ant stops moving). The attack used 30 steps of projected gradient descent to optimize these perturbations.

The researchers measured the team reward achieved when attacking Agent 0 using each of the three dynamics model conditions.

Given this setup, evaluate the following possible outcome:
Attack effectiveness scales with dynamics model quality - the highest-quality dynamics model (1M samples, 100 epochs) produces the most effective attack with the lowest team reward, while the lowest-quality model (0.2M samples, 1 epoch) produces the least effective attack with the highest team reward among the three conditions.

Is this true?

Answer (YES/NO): NO